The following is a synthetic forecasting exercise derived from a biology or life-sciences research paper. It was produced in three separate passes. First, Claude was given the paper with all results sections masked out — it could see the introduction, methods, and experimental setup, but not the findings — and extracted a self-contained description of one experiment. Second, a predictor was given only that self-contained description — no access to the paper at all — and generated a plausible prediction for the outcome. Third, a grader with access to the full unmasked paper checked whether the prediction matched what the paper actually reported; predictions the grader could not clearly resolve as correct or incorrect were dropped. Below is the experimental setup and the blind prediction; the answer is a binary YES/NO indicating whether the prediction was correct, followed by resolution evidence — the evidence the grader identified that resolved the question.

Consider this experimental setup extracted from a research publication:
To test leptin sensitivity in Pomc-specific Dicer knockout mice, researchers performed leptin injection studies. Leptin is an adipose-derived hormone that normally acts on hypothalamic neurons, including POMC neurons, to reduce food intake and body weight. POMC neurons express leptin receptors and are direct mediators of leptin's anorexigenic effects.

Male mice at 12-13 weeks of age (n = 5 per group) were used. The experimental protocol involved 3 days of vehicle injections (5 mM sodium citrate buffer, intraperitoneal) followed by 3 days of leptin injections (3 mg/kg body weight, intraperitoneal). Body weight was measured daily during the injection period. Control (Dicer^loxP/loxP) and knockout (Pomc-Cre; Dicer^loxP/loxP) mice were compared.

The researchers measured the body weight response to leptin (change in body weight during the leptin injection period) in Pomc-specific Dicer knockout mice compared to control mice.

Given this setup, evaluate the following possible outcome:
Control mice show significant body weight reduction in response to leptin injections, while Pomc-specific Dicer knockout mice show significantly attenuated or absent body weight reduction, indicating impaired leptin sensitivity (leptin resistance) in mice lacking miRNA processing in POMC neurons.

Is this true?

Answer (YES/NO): YES